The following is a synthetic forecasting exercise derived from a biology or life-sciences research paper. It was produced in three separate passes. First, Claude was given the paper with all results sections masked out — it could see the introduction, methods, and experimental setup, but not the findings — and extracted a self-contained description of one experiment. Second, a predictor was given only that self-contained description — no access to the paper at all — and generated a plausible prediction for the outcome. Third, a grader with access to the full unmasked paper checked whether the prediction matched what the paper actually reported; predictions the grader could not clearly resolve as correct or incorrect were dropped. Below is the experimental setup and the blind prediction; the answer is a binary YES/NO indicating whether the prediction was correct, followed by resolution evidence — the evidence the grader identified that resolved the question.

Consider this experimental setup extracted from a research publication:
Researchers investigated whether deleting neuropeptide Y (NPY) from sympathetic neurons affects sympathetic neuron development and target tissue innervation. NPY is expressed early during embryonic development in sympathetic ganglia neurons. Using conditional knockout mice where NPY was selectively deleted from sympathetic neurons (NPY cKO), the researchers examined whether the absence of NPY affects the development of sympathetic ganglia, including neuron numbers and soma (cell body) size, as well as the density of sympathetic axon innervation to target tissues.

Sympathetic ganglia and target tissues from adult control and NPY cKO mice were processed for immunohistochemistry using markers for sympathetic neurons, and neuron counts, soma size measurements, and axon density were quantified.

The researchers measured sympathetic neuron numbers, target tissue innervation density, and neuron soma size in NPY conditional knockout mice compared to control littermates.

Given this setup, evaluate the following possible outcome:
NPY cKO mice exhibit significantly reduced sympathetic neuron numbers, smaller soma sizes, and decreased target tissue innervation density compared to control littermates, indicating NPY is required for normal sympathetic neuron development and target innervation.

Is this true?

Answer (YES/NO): NO